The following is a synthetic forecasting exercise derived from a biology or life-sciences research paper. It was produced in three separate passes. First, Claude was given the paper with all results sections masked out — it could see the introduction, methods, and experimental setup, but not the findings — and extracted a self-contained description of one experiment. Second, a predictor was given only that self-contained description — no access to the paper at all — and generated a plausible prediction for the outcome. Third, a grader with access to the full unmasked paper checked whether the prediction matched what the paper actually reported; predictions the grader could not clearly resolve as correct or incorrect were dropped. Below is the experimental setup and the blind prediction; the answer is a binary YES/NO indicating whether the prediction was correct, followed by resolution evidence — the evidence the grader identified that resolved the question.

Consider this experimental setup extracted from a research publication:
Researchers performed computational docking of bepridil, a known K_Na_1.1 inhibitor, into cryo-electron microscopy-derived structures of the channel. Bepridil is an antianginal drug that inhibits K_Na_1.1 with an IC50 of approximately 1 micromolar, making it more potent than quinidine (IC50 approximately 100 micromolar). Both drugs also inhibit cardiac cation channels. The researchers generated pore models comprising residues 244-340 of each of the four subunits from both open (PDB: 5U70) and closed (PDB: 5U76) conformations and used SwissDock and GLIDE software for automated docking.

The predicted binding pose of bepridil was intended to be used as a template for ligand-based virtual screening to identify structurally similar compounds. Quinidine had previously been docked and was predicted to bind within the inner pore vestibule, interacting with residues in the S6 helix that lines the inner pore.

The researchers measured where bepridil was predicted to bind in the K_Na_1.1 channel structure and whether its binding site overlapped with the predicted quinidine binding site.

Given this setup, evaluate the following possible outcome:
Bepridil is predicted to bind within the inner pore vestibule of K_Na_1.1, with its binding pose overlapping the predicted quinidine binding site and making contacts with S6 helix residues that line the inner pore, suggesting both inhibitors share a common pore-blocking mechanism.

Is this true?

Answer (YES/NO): YES